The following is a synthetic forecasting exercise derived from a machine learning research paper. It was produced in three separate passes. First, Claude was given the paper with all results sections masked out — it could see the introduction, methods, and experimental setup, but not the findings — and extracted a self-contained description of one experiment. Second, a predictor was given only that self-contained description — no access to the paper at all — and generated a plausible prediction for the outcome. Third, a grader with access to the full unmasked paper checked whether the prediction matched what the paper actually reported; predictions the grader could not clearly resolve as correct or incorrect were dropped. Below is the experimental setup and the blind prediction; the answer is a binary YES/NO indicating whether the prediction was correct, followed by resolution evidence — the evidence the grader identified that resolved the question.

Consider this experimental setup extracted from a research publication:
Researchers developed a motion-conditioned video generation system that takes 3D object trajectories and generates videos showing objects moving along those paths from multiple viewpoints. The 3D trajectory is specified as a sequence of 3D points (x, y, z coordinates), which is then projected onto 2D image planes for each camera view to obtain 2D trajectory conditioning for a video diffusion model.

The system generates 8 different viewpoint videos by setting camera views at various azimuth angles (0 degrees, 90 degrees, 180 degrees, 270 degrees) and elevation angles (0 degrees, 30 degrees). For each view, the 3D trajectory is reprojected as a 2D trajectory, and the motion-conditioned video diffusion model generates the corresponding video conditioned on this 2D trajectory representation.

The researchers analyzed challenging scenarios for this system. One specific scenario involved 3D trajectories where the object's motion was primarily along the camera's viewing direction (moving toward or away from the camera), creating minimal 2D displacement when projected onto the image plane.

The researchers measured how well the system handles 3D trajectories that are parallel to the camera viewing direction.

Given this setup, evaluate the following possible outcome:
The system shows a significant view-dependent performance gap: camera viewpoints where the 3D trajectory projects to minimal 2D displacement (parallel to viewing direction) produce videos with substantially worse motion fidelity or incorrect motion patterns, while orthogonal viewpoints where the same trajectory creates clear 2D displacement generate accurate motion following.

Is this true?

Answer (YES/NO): YES